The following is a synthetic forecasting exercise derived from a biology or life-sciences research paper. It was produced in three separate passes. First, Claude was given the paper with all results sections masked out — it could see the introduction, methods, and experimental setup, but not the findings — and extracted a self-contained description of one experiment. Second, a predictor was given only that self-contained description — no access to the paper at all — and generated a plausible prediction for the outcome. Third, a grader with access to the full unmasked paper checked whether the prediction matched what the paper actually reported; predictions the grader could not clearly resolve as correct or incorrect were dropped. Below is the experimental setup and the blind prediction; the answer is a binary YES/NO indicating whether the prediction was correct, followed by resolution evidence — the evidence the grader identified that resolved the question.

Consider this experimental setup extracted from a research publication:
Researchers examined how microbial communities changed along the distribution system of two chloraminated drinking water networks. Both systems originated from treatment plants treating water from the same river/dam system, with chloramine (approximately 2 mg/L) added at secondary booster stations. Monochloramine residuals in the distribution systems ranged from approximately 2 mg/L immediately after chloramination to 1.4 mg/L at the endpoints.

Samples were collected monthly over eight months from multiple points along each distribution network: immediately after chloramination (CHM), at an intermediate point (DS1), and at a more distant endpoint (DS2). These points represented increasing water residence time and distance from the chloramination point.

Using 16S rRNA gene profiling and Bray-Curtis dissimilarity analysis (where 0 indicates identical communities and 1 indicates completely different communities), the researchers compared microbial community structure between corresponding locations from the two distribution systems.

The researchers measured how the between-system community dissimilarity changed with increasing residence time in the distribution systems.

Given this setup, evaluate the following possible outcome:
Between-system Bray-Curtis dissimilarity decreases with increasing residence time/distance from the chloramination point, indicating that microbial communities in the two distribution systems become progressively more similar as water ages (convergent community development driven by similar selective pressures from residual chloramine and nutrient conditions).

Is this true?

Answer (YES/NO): YES